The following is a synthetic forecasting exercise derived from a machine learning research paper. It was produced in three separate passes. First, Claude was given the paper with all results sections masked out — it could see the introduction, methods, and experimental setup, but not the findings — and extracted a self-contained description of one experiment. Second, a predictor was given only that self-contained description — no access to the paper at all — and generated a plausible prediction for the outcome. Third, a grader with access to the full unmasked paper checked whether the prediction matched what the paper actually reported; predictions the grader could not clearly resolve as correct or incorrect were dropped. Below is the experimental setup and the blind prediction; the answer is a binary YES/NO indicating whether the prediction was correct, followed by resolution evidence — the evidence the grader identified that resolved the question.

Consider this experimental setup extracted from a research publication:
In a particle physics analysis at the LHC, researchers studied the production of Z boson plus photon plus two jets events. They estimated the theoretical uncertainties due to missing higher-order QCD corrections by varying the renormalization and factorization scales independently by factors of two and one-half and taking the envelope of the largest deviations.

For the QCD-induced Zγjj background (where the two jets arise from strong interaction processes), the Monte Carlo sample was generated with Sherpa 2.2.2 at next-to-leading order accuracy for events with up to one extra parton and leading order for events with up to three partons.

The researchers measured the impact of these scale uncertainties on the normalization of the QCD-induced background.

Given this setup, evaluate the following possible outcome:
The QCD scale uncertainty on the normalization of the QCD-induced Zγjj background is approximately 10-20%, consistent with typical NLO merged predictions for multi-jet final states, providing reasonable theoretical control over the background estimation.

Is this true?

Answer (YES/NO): NO